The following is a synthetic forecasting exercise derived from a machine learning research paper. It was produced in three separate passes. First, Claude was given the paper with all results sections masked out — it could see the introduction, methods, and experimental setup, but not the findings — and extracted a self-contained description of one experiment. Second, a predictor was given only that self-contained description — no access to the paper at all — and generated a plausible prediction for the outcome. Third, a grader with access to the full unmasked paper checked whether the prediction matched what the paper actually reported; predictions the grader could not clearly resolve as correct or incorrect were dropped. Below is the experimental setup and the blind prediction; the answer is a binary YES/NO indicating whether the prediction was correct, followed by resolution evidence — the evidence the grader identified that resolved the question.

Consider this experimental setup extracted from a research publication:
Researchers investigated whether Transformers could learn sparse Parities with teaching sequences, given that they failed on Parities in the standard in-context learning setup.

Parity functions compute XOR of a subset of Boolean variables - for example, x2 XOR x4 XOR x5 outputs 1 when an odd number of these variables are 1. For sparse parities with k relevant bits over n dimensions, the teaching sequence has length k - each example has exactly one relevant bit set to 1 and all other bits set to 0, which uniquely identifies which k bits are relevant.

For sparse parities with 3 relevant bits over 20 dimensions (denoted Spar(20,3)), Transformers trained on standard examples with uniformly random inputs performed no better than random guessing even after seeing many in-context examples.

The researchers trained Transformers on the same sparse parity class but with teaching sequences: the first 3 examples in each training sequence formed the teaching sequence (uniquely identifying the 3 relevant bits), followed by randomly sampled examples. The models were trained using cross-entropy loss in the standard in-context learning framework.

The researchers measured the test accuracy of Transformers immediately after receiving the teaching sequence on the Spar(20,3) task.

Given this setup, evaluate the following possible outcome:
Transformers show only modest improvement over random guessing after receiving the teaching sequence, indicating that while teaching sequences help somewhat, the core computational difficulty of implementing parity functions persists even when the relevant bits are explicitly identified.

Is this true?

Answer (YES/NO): NO